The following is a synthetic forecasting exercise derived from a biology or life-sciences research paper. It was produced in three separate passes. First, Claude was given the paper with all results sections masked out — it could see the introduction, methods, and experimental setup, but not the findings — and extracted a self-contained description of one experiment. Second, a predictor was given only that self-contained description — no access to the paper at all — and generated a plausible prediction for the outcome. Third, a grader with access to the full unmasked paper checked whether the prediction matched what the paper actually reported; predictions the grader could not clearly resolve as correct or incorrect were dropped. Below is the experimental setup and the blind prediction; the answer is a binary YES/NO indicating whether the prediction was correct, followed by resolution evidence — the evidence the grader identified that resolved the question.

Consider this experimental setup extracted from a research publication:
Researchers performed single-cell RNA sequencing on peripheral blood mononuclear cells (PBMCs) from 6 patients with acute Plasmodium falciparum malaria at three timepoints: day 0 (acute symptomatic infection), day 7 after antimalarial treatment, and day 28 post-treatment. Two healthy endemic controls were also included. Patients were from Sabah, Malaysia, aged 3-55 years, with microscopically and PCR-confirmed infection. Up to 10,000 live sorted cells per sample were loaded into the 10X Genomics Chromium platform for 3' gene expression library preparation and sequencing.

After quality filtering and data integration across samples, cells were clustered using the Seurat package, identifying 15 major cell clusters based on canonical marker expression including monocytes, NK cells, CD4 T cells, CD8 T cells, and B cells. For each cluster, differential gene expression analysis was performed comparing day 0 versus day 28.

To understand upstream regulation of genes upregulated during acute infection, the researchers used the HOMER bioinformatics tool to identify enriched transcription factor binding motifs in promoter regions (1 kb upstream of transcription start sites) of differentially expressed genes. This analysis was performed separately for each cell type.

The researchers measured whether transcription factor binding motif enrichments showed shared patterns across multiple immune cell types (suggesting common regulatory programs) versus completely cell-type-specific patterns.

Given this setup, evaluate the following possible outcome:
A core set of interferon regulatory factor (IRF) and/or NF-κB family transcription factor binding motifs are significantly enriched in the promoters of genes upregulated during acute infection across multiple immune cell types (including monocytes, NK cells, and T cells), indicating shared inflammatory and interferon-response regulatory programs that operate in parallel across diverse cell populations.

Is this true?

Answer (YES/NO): YES